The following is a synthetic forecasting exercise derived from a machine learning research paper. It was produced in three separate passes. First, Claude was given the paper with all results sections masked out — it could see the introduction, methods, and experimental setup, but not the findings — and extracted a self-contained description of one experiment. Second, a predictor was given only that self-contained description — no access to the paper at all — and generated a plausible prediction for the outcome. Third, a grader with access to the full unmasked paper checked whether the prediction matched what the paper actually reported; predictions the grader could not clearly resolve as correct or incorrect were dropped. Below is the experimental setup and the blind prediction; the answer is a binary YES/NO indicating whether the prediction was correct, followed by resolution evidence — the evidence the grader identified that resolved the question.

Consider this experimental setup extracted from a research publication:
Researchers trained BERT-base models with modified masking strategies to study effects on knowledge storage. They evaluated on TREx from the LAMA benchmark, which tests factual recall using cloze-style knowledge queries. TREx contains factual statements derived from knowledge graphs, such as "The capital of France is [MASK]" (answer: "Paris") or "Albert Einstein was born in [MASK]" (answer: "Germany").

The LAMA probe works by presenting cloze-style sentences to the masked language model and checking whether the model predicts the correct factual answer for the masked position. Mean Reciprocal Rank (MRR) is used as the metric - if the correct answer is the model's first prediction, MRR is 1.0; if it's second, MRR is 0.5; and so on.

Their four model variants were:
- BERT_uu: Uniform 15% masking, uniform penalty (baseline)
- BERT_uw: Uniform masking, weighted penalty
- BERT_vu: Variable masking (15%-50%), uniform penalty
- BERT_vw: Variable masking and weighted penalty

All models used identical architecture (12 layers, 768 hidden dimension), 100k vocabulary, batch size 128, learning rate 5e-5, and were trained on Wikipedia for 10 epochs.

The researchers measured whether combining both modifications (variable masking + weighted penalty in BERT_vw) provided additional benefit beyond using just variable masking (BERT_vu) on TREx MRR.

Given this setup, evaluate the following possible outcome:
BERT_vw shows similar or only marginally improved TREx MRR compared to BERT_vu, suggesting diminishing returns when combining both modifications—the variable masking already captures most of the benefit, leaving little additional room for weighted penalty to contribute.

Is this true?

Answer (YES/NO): YES